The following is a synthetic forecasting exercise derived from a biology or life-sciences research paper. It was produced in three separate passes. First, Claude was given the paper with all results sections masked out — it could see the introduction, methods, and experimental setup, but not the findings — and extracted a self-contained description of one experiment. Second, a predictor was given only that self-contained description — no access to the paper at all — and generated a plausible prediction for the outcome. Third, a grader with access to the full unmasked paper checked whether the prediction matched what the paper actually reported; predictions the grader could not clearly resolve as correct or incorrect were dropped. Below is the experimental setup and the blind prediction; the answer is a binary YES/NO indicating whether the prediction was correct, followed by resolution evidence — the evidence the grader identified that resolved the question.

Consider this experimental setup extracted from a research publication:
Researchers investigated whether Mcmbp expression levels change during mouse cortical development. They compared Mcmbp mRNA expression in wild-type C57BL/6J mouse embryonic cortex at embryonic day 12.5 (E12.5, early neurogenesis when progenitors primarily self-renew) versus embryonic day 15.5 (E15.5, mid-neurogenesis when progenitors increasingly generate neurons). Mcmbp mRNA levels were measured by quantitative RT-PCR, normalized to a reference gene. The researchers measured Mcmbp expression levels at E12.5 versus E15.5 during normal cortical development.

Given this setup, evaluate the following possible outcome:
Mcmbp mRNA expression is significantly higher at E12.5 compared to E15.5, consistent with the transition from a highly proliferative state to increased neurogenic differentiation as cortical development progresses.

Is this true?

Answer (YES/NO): YES